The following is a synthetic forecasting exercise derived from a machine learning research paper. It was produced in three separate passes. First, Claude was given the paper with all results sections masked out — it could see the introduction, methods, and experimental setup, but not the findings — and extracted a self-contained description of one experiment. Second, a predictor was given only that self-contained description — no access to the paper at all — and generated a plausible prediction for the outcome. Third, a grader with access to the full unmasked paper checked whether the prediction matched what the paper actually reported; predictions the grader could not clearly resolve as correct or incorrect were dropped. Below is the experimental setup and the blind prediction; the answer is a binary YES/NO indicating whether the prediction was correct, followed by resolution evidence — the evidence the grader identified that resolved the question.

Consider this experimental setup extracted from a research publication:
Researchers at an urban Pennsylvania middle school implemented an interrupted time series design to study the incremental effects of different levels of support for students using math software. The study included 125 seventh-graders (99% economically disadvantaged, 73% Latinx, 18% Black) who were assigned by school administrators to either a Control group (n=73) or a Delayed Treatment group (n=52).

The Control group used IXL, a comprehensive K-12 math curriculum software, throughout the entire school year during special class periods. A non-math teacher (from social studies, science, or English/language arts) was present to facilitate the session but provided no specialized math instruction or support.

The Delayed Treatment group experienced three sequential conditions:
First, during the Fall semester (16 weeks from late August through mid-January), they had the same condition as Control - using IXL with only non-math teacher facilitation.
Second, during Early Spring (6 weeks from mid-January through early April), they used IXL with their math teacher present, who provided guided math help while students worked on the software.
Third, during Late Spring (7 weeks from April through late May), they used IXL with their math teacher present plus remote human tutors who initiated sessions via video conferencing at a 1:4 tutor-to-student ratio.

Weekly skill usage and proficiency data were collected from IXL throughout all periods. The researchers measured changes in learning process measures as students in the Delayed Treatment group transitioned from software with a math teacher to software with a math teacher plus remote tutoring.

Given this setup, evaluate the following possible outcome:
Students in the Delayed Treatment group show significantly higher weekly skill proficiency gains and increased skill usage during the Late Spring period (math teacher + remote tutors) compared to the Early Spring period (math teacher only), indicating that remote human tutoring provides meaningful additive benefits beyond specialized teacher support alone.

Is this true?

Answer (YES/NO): NO